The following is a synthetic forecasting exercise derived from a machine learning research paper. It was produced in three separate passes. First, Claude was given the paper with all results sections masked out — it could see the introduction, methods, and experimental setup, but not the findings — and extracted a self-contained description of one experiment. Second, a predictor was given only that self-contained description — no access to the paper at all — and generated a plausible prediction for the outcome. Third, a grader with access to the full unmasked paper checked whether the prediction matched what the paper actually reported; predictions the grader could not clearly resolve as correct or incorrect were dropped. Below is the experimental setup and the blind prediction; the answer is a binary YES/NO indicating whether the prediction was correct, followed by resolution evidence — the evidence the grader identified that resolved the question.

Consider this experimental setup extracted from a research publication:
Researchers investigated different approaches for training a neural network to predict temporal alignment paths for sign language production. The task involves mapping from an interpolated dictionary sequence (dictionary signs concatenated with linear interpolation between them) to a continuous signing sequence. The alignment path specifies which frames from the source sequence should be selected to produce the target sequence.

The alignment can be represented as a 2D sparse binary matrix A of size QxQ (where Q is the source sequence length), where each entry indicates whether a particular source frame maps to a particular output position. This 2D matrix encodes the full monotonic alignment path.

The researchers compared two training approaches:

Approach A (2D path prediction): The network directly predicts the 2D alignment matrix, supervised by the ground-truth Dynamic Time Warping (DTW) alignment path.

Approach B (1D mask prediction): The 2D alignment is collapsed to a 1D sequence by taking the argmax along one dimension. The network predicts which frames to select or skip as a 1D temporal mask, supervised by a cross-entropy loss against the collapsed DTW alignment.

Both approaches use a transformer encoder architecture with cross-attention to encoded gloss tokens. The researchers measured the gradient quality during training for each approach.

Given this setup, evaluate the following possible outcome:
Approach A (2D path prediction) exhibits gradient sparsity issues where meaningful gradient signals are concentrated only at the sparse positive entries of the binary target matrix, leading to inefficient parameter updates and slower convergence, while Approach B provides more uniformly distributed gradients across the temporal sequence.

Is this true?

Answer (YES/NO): NO